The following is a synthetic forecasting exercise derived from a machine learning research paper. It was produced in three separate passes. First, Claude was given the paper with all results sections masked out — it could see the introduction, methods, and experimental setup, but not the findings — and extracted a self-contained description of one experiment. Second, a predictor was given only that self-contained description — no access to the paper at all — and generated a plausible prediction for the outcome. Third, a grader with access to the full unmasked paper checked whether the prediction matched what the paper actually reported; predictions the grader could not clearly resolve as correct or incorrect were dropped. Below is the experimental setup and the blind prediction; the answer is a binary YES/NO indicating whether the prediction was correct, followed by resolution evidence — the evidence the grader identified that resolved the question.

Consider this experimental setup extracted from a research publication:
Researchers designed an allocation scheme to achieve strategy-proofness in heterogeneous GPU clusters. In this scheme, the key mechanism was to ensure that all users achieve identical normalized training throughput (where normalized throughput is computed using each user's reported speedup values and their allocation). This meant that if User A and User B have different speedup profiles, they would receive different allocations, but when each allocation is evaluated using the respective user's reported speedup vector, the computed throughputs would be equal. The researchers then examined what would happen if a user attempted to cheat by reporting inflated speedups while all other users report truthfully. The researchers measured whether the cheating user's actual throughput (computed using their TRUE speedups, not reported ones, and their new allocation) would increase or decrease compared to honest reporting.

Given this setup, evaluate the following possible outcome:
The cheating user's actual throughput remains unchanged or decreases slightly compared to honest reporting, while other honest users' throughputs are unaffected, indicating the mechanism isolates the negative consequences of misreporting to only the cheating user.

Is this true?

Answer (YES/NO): NO